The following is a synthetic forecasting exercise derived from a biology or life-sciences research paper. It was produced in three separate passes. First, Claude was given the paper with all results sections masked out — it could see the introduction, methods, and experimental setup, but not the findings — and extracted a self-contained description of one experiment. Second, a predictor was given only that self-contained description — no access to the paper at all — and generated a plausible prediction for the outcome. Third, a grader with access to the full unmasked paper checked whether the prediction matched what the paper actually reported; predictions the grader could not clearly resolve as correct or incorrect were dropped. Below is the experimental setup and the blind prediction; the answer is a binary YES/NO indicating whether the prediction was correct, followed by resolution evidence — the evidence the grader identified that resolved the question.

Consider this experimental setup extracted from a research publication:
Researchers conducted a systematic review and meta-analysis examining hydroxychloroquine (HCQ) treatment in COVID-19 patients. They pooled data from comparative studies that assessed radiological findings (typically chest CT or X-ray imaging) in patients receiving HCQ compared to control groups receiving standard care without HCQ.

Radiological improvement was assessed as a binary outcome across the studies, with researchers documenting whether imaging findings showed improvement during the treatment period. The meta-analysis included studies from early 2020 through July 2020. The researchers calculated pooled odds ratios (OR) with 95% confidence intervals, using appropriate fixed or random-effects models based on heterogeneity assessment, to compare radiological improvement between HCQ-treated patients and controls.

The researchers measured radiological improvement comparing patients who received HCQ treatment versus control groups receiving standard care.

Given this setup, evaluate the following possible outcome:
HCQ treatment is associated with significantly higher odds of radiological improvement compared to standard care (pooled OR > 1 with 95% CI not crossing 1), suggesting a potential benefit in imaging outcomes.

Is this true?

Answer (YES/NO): NO